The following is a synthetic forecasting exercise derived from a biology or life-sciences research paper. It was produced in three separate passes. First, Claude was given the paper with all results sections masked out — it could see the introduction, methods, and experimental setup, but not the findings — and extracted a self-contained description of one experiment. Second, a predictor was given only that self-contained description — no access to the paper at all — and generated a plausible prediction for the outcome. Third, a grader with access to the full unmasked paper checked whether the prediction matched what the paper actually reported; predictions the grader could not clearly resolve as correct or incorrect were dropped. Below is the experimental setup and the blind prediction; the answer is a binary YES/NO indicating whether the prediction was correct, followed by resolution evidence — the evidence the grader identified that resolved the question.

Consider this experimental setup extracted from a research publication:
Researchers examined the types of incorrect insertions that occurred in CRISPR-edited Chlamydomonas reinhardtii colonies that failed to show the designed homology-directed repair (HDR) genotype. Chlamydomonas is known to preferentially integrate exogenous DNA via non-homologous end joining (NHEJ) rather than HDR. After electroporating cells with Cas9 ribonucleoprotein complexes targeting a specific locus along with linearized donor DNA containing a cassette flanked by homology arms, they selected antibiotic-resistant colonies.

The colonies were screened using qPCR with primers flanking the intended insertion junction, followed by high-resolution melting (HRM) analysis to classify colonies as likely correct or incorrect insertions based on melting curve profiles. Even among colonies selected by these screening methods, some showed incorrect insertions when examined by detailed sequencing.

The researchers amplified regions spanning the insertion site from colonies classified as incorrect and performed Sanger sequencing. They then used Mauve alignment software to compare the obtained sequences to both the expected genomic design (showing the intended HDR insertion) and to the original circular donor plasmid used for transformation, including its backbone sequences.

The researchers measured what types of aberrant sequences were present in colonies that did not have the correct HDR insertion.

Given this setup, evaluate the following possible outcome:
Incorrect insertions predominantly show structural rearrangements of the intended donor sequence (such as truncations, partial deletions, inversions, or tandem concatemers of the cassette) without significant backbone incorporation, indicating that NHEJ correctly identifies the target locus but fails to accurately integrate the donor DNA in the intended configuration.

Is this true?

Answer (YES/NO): NO